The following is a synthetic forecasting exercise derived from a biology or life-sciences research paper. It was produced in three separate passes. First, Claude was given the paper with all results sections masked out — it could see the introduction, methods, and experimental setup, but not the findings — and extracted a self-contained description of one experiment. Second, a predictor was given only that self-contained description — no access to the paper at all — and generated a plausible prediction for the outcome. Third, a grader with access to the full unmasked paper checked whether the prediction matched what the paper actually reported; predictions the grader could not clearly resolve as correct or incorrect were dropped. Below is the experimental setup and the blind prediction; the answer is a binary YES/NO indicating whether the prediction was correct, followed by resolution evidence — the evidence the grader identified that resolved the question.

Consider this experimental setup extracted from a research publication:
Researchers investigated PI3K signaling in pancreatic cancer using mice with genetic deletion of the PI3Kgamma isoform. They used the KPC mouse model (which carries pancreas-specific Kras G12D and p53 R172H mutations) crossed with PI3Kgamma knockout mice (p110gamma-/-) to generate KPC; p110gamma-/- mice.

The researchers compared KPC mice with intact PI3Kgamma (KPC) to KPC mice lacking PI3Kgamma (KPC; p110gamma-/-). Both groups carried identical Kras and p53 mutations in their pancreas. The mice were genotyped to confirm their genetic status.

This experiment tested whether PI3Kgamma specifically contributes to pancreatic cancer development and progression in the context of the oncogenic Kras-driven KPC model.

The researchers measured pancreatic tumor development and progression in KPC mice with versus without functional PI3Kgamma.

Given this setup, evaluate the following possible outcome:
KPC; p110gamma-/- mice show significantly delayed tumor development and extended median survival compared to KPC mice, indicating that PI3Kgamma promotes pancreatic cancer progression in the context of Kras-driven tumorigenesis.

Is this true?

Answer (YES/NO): NO